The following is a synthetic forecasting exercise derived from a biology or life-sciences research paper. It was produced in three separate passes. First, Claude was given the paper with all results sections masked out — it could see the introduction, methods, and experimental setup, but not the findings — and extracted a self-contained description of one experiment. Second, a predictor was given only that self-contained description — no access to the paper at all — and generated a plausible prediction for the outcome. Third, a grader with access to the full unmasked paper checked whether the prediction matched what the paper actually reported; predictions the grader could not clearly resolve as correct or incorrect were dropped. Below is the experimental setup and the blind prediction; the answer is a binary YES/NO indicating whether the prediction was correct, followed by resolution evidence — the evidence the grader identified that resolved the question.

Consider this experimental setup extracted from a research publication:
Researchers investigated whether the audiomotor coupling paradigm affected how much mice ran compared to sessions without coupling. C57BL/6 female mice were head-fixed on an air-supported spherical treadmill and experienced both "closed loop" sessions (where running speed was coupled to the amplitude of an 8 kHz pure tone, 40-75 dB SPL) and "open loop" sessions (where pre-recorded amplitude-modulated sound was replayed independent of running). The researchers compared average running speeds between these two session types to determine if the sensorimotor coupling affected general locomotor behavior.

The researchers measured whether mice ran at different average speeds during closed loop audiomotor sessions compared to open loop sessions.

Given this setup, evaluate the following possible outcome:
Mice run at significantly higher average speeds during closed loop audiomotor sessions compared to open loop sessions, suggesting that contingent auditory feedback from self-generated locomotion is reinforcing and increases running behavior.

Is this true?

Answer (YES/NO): NO